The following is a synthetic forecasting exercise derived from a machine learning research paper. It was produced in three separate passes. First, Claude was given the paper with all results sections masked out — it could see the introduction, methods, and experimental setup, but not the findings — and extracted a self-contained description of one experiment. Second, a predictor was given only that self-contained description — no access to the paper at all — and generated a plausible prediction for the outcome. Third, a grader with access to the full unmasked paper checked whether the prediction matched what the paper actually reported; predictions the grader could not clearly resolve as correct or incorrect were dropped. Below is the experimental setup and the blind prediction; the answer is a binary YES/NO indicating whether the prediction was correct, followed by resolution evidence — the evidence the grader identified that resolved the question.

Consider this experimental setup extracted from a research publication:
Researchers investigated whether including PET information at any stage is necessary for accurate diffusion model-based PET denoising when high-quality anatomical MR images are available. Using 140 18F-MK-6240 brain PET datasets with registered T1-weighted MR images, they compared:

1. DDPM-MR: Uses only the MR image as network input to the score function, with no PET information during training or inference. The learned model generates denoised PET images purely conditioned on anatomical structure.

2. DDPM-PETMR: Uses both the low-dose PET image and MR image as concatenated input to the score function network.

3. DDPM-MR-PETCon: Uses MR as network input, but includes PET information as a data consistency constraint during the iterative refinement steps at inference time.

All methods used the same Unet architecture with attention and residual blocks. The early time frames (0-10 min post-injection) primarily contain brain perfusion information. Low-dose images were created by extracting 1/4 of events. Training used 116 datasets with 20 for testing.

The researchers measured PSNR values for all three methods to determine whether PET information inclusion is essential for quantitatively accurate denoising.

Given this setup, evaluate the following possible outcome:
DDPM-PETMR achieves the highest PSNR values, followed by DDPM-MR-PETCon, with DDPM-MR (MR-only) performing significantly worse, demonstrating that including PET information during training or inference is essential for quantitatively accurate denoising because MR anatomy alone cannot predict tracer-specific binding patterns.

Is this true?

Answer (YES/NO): YES